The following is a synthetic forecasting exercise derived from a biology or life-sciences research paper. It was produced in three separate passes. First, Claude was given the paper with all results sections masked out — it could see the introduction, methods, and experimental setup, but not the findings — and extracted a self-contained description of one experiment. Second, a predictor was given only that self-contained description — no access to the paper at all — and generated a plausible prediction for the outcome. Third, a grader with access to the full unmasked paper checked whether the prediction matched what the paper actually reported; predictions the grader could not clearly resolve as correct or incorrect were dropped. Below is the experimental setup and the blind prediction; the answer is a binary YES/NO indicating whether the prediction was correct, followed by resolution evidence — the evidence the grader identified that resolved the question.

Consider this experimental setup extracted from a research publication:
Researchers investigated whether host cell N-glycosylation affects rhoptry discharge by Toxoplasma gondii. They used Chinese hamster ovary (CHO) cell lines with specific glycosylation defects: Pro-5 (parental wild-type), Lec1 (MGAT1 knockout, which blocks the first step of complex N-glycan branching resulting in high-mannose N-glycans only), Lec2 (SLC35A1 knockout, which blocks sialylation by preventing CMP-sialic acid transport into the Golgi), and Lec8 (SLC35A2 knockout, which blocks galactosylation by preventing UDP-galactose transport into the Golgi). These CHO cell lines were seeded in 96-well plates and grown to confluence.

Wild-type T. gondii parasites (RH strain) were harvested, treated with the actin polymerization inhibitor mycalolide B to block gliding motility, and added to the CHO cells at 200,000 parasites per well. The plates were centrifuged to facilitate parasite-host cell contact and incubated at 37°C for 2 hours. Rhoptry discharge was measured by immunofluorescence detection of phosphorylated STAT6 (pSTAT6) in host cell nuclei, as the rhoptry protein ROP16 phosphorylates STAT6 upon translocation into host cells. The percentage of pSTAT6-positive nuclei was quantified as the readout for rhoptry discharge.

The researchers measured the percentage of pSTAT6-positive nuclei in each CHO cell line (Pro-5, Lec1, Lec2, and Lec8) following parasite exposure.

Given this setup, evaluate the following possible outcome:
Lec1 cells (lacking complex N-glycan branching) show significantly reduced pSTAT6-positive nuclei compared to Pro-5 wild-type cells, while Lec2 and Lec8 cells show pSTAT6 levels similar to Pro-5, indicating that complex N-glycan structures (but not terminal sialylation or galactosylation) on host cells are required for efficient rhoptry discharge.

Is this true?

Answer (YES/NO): NO